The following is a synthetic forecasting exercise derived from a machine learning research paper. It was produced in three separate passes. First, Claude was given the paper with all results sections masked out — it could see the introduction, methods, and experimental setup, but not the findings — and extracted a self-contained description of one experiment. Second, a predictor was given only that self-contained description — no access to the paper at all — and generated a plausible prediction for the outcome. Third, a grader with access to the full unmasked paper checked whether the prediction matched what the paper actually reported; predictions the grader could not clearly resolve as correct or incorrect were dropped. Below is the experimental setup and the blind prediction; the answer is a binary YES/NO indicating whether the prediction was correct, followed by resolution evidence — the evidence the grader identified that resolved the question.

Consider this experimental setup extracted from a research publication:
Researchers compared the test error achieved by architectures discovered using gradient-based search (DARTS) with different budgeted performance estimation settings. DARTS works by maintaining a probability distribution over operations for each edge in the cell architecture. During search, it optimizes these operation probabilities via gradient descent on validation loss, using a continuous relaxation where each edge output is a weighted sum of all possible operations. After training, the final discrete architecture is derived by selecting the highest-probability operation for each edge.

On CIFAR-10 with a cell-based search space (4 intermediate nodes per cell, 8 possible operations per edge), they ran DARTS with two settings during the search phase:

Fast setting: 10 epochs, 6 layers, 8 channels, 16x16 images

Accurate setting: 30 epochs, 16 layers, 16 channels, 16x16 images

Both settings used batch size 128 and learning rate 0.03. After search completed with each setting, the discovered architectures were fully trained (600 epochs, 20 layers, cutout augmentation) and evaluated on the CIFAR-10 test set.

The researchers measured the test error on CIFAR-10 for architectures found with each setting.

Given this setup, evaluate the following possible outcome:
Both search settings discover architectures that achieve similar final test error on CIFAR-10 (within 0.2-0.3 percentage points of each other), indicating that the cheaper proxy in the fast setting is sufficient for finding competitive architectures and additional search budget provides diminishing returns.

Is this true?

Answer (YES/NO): YES